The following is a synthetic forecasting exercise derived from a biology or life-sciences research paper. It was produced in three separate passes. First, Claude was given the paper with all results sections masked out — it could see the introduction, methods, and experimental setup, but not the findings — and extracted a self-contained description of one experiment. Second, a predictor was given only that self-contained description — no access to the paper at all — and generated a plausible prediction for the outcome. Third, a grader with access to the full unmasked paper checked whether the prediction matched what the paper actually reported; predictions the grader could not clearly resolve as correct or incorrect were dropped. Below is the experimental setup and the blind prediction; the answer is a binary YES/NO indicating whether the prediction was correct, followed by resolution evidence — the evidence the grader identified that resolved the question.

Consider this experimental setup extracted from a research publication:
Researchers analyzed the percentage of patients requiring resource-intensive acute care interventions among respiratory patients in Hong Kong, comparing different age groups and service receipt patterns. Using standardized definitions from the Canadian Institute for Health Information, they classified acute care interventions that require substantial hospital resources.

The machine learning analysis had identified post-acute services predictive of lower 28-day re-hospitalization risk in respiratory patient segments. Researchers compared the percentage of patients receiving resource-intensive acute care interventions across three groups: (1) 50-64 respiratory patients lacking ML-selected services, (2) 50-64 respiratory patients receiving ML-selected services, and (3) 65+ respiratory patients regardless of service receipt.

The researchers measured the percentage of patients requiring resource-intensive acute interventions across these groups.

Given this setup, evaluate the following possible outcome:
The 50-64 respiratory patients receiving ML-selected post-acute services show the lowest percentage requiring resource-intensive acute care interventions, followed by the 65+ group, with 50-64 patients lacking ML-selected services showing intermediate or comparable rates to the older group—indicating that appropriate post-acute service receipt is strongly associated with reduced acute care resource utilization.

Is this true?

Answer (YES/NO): NO